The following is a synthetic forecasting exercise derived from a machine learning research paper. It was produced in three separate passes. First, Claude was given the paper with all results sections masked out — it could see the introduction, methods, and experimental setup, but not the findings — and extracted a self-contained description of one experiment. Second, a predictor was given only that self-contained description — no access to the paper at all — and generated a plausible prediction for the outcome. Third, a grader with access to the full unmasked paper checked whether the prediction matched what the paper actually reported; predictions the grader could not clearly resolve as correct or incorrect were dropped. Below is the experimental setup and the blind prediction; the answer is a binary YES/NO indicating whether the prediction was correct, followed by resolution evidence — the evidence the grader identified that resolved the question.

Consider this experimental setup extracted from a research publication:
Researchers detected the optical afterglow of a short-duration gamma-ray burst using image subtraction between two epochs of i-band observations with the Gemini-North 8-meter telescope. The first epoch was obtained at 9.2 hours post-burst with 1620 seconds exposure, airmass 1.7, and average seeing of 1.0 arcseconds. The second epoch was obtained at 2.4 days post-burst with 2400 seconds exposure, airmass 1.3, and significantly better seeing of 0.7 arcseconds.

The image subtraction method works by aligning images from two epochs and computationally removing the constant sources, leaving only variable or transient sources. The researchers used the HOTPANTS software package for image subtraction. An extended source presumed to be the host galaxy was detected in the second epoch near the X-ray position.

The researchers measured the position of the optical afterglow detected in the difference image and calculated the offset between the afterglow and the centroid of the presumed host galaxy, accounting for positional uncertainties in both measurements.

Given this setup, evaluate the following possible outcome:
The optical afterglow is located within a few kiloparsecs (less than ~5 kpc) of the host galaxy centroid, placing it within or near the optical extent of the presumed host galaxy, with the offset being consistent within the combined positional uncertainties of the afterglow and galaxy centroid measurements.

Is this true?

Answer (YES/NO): NO